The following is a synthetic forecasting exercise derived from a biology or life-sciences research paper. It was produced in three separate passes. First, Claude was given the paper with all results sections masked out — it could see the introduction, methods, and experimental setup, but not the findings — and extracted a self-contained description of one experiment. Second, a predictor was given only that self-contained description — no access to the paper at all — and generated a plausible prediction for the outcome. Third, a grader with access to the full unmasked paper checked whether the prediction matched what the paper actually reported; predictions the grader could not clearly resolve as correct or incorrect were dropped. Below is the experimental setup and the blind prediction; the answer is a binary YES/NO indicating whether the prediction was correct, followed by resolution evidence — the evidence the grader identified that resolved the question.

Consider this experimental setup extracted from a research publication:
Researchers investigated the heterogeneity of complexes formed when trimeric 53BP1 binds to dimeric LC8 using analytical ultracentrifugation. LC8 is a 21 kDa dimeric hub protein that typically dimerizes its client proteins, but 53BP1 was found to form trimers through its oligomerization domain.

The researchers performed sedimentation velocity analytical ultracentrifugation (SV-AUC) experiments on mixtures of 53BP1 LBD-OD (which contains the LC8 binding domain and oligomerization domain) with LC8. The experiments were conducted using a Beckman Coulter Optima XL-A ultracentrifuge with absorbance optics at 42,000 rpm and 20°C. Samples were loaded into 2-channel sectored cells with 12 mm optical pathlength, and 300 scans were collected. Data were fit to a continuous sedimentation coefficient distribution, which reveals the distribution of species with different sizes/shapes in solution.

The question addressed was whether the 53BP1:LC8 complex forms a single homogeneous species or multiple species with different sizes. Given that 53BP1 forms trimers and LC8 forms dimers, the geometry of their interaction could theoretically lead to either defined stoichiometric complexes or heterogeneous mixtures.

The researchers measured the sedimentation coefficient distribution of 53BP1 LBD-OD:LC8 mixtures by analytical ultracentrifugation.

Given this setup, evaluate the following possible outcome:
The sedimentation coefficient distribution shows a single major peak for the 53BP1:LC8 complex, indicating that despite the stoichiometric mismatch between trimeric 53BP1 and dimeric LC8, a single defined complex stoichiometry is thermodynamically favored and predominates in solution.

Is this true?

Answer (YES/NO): NO